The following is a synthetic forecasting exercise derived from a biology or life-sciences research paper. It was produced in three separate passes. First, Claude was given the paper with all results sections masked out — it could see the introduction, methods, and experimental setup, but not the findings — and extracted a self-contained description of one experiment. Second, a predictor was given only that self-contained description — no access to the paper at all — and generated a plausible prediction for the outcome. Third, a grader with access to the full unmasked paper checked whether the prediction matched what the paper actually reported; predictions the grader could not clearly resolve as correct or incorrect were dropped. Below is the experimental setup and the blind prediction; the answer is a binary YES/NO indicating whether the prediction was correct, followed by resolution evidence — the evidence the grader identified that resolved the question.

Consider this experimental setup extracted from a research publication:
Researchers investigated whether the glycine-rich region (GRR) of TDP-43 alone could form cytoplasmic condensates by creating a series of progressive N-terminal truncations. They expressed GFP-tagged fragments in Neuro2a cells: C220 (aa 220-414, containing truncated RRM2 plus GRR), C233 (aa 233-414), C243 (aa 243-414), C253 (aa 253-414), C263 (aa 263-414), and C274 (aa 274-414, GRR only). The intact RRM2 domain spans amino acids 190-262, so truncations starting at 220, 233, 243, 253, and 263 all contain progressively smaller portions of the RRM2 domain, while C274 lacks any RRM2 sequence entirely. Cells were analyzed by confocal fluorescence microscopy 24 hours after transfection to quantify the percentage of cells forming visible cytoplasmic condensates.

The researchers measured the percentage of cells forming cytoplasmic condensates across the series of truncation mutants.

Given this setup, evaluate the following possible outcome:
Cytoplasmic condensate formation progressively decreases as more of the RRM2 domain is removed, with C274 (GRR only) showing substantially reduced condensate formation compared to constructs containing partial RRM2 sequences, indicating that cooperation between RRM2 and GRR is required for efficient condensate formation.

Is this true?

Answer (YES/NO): NO